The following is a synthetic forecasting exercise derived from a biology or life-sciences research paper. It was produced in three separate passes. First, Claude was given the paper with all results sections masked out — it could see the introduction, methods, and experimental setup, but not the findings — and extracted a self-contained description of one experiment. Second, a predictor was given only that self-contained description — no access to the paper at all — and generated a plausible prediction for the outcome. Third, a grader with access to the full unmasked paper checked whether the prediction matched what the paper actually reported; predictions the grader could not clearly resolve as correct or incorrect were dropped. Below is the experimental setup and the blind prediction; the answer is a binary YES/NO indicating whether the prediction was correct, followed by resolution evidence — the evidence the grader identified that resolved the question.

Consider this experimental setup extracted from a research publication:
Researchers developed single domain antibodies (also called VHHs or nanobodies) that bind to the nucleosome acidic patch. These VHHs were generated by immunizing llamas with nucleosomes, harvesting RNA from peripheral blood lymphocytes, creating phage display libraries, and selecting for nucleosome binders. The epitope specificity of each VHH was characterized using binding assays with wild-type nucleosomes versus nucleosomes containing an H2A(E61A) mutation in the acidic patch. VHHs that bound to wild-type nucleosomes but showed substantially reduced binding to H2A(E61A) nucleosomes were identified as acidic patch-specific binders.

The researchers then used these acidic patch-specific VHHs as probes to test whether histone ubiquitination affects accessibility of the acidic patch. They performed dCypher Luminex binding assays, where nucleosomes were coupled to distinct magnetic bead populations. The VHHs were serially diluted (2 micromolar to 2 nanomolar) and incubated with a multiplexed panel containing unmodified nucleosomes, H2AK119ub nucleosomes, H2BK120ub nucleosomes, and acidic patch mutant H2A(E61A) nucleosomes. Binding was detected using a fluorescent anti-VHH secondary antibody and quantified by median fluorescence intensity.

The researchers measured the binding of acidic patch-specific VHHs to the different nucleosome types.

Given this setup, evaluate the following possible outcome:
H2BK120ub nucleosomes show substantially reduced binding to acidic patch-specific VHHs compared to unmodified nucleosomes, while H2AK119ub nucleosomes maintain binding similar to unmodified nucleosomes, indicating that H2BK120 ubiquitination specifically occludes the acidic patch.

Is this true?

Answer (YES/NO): YES